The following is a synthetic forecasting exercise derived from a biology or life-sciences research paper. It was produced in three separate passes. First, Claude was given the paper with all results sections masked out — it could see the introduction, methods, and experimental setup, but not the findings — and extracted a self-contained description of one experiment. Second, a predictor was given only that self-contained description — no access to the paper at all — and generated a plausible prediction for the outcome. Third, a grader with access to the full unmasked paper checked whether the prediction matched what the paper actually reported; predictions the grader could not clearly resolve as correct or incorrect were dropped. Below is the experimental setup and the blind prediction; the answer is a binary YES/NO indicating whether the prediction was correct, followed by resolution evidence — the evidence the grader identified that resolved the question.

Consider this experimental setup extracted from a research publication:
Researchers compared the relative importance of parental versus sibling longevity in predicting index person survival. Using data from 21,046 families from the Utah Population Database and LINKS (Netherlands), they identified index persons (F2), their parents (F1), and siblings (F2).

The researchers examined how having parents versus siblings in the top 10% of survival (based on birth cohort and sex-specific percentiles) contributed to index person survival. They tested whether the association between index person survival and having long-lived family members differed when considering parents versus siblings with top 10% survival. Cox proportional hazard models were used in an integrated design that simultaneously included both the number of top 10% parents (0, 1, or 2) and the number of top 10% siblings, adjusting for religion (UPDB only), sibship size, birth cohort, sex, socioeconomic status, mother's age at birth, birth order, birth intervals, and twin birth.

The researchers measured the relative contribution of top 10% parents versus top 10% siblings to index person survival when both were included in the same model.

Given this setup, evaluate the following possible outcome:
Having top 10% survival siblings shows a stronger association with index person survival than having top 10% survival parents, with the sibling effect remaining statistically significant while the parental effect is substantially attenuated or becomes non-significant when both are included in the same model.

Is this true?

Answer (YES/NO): NO